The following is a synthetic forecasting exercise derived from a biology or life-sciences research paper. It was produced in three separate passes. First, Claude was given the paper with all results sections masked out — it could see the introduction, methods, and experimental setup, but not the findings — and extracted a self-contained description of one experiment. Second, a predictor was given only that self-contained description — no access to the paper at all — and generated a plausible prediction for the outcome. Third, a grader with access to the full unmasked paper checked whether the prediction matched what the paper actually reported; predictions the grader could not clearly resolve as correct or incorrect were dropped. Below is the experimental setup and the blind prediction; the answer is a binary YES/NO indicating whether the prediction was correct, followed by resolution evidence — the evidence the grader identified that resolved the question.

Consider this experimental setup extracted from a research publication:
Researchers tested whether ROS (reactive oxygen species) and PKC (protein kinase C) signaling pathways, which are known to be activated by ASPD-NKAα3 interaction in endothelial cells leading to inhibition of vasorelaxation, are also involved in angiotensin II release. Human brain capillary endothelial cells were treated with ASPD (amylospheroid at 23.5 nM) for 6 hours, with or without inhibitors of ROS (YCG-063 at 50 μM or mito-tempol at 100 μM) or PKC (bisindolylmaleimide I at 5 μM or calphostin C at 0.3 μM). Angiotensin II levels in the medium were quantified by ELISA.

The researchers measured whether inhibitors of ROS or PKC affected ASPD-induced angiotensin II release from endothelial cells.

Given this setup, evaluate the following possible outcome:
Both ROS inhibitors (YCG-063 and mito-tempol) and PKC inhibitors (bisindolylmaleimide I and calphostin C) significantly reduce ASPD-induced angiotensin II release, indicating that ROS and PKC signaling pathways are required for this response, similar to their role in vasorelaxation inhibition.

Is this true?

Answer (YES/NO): NO